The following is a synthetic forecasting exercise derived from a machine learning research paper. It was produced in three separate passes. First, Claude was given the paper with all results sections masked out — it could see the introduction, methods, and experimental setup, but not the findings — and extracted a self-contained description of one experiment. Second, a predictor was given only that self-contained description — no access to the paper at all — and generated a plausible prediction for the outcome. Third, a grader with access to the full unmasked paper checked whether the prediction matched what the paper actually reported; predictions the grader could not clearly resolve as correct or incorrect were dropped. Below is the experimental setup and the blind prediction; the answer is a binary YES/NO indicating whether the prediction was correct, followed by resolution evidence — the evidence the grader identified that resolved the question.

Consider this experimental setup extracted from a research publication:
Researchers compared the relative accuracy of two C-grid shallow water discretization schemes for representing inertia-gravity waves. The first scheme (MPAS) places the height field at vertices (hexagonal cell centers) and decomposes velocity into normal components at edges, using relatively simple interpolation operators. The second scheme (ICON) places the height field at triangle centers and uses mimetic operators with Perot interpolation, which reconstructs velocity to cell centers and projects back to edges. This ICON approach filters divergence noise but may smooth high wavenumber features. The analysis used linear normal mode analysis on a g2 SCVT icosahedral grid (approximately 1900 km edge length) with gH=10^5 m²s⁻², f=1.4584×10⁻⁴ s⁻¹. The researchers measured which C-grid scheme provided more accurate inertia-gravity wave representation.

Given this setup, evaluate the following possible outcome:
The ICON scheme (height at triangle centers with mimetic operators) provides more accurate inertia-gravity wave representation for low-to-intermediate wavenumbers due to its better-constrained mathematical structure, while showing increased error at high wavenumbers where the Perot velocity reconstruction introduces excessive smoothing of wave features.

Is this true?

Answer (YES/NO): NO